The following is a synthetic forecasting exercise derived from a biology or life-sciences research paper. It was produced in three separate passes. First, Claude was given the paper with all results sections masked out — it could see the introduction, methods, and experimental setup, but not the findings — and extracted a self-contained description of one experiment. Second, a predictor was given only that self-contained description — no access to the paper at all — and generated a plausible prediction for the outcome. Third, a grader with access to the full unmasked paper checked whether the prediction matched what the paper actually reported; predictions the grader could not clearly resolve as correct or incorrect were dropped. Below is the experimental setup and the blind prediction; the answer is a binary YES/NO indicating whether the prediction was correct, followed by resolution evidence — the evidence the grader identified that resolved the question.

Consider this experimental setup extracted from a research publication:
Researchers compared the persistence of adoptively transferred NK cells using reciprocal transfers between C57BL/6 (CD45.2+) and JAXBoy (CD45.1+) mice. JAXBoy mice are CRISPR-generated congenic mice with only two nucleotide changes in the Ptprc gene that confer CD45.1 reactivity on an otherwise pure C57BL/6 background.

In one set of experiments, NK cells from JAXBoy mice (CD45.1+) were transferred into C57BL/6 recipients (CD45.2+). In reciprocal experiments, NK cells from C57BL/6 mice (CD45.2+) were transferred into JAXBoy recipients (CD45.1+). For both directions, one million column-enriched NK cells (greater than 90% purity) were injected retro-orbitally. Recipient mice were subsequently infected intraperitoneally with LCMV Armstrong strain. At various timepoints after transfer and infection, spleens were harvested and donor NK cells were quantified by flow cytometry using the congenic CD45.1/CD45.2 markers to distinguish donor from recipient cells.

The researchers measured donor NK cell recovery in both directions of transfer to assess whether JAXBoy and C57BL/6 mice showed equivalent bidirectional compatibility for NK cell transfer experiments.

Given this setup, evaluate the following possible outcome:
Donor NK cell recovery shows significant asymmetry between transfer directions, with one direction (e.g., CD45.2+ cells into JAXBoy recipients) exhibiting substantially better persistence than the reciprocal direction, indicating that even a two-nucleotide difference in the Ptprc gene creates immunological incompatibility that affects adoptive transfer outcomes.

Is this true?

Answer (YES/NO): NO